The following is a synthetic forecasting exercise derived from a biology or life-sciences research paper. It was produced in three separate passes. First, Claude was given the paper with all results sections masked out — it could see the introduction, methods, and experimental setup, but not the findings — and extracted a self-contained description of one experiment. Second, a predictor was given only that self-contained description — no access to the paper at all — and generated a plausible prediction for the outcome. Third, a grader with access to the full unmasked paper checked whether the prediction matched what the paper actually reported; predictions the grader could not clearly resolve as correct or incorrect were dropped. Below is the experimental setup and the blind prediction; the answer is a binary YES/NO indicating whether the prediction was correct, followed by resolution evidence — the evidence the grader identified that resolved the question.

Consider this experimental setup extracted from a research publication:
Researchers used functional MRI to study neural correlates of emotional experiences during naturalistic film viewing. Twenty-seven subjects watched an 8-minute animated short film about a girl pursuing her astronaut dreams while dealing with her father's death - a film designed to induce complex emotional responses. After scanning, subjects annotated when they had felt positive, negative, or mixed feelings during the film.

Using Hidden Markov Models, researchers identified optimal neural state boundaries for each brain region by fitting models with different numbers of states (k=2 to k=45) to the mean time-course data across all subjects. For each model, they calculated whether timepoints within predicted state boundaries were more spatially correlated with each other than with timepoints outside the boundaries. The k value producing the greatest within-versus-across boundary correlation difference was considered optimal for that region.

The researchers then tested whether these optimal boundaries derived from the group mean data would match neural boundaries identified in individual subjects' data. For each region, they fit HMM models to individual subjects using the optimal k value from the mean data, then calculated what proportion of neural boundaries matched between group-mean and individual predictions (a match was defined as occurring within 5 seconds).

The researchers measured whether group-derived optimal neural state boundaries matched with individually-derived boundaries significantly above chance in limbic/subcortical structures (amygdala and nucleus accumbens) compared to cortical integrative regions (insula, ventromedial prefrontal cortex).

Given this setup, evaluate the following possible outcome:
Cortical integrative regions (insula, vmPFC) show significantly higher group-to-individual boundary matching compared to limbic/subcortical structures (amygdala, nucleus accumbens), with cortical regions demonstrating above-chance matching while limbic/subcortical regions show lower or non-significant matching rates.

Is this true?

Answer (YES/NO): YES